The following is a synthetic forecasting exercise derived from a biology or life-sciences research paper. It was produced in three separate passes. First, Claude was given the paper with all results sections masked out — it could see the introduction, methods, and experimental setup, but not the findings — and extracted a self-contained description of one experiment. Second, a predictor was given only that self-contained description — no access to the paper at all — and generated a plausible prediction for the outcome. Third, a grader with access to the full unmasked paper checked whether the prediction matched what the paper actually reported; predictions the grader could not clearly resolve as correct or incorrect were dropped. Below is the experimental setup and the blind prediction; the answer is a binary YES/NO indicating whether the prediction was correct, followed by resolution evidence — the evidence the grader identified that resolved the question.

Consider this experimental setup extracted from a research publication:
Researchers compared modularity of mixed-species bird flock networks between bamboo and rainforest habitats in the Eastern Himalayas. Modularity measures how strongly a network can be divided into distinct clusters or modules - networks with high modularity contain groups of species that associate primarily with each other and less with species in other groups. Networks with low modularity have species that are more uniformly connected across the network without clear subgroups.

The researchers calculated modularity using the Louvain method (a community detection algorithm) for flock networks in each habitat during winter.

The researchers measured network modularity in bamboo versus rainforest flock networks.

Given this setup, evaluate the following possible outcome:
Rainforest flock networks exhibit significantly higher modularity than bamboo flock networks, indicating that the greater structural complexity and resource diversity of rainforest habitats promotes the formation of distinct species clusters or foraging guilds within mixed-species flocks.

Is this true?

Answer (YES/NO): NO